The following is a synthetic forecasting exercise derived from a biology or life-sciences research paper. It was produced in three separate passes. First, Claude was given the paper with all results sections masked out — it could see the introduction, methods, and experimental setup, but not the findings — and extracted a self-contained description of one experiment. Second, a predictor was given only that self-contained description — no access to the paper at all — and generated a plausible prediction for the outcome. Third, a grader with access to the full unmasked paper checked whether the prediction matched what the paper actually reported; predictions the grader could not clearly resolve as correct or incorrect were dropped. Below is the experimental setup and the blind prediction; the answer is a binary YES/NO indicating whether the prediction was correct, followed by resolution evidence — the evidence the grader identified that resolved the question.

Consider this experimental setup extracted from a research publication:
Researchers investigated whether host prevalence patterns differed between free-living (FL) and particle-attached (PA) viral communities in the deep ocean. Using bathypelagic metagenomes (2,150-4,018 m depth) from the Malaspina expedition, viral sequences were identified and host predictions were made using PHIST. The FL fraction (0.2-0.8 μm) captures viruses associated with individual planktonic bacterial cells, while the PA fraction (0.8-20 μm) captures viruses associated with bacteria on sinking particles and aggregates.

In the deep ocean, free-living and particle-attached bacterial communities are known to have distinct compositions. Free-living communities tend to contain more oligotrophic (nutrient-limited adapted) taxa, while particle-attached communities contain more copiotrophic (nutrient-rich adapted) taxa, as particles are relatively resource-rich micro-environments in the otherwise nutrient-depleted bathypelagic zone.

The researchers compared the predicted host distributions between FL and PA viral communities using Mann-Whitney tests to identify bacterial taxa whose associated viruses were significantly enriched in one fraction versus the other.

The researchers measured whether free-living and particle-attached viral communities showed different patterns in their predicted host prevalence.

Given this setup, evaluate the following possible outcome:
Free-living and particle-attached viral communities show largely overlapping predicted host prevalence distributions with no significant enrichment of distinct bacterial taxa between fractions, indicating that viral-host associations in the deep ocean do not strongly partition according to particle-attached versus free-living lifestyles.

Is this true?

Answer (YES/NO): NO